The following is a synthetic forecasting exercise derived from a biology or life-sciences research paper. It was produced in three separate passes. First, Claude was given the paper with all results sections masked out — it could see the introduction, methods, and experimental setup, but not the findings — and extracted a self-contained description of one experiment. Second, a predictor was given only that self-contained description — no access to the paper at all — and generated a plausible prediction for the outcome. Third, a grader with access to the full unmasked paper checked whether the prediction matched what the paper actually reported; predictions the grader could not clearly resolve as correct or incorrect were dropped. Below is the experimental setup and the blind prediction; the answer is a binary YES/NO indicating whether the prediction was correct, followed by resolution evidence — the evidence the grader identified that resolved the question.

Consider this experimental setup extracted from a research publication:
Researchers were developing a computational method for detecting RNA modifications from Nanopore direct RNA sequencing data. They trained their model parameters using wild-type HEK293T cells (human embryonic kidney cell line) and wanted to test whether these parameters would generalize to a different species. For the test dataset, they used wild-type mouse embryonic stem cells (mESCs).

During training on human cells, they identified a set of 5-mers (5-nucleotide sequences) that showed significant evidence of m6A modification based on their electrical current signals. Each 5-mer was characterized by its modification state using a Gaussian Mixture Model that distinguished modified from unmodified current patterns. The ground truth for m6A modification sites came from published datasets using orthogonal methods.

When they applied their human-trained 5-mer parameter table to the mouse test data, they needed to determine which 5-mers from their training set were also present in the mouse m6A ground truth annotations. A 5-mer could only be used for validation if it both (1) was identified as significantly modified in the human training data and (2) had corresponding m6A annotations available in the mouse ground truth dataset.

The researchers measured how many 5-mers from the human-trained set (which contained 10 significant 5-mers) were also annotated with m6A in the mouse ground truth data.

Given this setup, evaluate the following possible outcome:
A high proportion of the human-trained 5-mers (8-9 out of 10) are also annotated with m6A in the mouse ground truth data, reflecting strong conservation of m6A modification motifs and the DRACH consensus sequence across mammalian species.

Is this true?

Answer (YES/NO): NO